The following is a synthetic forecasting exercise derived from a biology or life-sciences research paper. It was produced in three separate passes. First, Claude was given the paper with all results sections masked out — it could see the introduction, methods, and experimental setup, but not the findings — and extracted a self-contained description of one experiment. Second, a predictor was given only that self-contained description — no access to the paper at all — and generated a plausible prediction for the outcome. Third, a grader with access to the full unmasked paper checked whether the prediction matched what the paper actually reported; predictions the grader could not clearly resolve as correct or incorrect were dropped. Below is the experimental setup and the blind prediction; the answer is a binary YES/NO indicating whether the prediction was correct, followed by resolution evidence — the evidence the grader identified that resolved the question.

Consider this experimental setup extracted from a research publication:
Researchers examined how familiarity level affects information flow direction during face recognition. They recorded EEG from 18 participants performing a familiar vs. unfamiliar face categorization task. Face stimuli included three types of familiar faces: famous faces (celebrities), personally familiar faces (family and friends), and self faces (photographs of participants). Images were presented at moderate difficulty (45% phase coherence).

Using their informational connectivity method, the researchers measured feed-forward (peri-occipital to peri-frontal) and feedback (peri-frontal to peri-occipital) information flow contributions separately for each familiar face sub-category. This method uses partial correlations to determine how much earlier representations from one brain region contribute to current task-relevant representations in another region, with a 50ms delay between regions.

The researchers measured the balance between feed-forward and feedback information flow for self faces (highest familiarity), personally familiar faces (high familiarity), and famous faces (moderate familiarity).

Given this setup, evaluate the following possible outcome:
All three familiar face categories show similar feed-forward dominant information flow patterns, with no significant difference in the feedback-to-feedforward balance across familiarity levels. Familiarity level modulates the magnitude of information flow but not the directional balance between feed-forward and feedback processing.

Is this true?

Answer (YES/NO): NO